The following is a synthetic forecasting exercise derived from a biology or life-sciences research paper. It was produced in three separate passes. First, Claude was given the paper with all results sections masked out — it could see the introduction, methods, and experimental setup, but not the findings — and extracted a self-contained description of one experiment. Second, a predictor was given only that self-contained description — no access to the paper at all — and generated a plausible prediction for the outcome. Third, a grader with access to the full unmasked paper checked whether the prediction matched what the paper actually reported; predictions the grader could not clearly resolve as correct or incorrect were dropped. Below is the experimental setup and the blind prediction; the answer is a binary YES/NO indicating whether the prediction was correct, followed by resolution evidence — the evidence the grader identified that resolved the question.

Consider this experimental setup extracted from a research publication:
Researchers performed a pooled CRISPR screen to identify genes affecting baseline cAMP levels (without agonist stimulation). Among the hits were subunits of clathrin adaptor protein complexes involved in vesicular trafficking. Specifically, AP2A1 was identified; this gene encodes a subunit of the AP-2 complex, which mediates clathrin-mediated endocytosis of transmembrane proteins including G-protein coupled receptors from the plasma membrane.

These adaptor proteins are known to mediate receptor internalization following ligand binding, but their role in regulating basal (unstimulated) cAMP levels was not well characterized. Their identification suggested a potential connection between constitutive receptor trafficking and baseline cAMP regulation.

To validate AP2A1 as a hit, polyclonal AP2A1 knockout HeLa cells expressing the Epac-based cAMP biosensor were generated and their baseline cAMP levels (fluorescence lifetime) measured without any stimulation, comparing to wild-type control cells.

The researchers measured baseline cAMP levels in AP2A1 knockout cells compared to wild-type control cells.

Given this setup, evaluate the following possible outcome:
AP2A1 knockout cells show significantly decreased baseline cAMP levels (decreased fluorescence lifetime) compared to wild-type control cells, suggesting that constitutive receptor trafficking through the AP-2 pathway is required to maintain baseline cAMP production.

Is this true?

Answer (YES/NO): NO